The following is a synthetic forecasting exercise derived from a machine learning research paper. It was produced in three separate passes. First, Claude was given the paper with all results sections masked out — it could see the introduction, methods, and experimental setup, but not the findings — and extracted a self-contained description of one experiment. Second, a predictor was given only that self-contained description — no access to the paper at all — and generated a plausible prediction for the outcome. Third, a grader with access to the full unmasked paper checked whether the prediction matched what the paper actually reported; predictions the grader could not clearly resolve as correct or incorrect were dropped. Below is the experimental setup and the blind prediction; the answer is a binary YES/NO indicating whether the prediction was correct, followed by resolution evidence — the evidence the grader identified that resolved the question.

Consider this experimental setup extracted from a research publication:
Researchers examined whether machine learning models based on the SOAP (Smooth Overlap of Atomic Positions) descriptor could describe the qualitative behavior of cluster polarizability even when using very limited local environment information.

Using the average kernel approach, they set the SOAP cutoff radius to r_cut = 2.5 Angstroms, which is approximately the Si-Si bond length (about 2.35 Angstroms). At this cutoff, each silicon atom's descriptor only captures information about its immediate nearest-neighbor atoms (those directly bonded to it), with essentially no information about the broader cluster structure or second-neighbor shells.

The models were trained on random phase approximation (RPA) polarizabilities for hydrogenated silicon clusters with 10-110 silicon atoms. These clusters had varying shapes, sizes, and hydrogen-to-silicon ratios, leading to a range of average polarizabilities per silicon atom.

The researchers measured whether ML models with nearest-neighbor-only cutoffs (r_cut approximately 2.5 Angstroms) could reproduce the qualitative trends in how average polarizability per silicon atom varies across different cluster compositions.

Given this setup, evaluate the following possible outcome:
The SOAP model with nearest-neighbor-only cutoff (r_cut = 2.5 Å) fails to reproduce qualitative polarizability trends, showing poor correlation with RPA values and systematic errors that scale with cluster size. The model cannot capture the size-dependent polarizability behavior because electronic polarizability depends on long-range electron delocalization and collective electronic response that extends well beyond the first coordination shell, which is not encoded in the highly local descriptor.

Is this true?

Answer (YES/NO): NO